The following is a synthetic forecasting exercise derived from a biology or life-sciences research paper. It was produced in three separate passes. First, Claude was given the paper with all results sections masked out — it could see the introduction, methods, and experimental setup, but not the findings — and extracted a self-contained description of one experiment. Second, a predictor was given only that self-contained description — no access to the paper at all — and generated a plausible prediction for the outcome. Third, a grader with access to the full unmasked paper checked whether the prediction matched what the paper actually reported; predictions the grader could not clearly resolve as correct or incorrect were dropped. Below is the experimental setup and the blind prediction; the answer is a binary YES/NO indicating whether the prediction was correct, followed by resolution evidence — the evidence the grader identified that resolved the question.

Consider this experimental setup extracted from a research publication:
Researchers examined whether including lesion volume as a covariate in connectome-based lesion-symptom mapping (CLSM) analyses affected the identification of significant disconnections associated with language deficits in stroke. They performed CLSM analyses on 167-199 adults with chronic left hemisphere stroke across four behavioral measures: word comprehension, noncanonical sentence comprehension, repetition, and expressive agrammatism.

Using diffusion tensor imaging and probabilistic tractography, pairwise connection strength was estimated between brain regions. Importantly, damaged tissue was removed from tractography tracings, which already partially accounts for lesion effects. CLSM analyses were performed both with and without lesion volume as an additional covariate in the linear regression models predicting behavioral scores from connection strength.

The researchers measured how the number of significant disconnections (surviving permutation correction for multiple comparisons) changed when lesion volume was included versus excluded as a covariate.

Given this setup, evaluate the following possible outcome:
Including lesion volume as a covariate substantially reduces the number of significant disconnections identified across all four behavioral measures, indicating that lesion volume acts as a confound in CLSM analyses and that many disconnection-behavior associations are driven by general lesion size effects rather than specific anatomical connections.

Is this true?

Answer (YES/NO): NO